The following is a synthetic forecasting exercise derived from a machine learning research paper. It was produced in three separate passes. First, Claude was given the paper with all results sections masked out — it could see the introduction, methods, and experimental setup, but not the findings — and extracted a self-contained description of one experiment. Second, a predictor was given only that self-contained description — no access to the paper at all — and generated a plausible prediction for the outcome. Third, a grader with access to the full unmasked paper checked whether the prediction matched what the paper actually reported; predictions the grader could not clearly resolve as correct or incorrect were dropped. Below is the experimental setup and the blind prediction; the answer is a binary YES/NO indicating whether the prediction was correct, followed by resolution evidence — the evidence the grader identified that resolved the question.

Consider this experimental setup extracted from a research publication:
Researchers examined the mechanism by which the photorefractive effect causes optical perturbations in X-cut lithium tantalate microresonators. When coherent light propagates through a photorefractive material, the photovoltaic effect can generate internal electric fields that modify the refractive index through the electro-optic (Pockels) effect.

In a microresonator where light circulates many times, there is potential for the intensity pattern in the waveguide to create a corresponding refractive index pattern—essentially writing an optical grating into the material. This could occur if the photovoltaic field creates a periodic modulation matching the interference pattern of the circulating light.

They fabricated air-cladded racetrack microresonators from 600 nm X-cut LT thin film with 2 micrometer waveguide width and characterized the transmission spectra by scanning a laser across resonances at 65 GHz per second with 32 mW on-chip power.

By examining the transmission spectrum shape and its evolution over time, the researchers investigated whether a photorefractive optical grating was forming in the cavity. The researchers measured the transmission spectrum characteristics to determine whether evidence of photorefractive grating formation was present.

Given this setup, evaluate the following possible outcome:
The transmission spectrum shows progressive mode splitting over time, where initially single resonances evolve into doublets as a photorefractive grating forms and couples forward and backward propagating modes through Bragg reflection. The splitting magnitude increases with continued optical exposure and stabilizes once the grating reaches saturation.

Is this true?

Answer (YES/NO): NO